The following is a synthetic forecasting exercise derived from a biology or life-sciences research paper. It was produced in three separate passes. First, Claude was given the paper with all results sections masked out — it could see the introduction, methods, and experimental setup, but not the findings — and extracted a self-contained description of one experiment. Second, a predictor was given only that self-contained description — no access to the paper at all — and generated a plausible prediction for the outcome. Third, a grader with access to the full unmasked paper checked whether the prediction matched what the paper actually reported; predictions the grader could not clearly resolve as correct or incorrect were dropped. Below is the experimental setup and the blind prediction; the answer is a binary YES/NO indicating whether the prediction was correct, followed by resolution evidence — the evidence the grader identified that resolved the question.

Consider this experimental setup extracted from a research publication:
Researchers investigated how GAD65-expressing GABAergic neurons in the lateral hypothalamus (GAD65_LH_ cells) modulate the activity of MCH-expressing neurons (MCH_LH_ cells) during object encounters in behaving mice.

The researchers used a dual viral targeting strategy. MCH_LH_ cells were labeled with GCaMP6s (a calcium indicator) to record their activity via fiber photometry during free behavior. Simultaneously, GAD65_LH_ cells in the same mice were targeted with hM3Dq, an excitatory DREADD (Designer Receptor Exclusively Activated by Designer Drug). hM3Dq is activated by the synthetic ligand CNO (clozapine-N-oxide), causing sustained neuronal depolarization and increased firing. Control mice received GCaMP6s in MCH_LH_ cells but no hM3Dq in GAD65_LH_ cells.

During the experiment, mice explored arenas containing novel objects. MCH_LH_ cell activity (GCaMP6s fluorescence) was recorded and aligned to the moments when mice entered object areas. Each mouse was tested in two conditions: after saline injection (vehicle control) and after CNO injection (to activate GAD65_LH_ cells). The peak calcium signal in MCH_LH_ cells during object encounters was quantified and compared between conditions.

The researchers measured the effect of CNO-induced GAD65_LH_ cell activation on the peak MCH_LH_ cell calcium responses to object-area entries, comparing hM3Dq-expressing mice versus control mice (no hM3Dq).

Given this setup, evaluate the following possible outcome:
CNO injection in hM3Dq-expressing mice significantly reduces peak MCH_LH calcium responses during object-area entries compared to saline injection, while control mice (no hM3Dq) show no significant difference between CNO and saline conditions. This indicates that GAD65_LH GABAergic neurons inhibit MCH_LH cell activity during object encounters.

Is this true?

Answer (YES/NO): YES